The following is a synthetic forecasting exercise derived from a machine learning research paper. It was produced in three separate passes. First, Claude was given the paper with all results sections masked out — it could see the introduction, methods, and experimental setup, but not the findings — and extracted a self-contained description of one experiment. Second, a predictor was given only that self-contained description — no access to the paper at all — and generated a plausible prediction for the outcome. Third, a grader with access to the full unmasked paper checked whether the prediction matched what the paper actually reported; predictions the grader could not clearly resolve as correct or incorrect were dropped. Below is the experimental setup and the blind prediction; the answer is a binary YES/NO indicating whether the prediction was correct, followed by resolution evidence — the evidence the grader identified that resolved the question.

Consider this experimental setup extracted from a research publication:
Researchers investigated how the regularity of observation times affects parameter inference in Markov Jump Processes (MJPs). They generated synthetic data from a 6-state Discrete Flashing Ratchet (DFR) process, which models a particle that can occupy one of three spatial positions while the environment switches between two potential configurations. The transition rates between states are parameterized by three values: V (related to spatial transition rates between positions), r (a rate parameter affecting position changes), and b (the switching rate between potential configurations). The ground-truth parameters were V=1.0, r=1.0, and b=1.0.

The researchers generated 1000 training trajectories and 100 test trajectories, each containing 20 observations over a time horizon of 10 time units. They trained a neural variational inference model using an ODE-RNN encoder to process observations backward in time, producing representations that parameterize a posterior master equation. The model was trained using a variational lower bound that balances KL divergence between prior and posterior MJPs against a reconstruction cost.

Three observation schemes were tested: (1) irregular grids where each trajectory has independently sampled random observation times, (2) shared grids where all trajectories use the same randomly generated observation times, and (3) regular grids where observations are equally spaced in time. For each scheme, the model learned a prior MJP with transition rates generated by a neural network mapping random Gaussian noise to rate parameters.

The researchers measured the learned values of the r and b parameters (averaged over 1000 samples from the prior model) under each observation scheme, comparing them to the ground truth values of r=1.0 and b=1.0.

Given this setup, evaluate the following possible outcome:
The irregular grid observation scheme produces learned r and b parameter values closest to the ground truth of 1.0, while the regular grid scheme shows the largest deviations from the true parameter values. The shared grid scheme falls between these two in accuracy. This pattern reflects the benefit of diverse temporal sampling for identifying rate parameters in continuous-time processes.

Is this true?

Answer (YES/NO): YES